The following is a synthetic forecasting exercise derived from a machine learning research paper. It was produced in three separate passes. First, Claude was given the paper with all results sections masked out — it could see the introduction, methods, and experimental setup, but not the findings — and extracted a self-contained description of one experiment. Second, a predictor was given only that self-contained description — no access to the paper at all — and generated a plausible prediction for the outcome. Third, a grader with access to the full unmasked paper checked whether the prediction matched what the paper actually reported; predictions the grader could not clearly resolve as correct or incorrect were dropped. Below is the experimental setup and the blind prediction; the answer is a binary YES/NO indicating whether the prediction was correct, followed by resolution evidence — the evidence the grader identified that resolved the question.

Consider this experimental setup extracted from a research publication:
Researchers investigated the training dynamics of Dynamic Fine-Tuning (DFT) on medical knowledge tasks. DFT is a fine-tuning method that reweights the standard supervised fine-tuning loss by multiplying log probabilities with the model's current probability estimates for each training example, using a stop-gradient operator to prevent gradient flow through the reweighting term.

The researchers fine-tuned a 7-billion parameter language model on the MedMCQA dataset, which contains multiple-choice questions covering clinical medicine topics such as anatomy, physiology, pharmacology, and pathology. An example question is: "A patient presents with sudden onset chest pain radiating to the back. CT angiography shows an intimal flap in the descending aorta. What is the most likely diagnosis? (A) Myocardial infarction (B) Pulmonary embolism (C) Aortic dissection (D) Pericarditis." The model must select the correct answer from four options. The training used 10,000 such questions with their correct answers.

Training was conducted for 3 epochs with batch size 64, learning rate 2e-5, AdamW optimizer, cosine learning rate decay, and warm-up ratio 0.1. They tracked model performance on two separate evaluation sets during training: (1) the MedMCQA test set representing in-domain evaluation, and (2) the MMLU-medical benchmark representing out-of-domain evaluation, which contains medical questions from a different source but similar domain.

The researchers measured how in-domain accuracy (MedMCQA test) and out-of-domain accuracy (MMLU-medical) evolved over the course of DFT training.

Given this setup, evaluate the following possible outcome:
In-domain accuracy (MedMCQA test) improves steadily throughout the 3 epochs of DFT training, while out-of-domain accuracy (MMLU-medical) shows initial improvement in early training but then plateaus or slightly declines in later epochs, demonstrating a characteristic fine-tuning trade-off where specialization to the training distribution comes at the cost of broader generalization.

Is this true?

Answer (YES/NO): NO